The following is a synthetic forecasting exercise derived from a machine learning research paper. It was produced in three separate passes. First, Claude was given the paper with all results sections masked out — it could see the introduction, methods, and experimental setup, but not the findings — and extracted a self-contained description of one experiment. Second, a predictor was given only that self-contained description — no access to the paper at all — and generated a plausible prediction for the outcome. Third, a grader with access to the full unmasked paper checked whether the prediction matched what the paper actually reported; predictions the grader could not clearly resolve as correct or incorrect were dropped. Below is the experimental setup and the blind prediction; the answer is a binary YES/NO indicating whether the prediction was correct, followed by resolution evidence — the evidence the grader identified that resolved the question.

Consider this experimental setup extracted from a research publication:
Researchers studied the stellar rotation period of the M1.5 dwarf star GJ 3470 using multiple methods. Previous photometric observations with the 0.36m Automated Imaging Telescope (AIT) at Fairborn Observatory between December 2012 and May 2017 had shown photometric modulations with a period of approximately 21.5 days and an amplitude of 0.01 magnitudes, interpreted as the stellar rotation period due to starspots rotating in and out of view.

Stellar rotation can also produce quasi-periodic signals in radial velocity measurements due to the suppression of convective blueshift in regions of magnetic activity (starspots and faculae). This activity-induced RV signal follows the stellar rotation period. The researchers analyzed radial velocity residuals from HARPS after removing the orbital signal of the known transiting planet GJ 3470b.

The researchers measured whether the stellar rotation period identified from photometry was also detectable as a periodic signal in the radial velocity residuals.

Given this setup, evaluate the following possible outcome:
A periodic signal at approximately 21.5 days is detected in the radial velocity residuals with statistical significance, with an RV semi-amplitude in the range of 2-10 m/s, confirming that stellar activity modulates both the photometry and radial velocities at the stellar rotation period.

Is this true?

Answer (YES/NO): YES